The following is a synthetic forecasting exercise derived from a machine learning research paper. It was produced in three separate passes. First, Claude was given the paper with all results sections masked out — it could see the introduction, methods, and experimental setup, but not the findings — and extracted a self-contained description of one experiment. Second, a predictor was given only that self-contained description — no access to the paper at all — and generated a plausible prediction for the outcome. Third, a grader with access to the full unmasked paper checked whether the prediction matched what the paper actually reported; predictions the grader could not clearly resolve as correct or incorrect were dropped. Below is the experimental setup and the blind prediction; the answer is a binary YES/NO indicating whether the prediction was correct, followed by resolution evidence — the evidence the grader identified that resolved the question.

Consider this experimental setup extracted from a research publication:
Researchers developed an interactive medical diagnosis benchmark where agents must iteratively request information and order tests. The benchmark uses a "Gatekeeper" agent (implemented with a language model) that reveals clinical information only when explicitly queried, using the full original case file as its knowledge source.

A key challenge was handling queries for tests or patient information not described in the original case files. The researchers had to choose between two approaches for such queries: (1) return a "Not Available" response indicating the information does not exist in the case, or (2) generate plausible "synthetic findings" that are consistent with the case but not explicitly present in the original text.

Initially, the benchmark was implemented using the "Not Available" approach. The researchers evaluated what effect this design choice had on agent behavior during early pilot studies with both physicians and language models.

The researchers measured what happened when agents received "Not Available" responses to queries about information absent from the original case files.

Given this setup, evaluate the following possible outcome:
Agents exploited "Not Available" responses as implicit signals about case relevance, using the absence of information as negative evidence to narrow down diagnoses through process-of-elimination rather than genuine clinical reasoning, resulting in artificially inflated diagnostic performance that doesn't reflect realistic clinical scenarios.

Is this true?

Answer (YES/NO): NO